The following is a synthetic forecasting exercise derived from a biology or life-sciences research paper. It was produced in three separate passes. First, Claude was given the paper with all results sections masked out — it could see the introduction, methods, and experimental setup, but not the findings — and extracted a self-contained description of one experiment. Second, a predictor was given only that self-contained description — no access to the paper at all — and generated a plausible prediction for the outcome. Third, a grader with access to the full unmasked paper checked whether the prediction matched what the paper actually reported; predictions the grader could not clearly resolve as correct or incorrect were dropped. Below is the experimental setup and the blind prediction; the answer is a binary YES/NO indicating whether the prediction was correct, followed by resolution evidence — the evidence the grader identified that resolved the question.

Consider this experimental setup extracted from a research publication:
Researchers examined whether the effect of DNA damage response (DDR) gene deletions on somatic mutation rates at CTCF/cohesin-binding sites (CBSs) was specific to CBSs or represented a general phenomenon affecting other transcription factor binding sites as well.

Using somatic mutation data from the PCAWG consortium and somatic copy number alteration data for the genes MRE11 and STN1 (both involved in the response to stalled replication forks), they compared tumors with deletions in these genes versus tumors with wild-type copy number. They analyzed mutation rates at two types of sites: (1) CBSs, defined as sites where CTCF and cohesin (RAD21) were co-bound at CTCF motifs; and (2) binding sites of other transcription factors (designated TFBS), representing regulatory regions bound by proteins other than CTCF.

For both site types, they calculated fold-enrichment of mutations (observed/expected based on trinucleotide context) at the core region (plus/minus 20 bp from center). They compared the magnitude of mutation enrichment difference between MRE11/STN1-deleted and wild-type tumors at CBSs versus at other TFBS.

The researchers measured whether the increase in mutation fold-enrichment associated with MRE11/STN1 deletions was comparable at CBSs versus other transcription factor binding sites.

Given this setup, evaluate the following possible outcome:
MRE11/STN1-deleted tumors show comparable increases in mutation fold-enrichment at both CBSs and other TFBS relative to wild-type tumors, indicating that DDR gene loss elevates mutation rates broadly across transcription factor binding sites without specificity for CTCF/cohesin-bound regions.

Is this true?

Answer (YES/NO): NO